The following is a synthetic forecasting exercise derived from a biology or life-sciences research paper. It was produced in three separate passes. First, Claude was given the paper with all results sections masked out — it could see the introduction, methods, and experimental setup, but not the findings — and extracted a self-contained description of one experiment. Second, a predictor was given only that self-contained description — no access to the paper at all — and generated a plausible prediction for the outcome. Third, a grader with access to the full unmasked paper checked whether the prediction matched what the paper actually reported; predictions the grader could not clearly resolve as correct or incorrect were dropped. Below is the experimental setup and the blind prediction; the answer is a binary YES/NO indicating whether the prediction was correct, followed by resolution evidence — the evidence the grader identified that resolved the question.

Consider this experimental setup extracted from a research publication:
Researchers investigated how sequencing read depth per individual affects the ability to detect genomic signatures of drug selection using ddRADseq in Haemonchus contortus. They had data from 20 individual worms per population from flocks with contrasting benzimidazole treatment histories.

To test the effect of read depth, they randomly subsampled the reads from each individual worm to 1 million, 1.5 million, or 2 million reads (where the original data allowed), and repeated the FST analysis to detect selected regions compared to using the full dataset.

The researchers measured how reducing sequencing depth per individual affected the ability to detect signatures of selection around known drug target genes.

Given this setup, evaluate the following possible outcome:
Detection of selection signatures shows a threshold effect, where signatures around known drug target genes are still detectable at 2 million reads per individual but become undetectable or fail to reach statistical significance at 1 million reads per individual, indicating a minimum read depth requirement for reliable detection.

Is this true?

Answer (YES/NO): NO